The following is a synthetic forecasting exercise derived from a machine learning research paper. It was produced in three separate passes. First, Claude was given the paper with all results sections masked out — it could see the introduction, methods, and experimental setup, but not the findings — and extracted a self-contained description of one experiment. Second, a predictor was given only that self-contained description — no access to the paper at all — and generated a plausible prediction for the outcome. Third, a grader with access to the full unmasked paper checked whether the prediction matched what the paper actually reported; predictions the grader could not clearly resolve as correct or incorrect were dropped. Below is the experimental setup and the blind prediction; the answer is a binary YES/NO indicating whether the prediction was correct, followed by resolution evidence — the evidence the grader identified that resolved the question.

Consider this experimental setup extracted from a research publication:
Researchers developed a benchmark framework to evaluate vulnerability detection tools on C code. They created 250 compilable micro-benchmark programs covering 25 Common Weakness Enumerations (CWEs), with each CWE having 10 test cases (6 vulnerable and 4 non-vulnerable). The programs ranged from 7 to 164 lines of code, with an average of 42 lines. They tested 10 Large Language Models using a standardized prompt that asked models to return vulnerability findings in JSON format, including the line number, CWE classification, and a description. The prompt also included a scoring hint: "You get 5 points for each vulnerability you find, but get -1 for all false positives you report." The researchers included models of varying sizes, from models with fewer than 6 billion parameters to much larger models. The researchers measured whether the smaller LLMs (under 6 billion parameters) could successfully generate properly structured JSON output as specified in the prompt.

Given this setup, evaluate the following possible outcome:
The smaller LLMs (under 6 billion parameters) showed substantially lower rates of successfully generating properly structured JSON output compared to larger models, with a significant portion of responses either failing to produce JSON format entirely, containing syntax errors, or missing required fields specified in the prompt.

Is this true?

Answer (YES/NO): YES